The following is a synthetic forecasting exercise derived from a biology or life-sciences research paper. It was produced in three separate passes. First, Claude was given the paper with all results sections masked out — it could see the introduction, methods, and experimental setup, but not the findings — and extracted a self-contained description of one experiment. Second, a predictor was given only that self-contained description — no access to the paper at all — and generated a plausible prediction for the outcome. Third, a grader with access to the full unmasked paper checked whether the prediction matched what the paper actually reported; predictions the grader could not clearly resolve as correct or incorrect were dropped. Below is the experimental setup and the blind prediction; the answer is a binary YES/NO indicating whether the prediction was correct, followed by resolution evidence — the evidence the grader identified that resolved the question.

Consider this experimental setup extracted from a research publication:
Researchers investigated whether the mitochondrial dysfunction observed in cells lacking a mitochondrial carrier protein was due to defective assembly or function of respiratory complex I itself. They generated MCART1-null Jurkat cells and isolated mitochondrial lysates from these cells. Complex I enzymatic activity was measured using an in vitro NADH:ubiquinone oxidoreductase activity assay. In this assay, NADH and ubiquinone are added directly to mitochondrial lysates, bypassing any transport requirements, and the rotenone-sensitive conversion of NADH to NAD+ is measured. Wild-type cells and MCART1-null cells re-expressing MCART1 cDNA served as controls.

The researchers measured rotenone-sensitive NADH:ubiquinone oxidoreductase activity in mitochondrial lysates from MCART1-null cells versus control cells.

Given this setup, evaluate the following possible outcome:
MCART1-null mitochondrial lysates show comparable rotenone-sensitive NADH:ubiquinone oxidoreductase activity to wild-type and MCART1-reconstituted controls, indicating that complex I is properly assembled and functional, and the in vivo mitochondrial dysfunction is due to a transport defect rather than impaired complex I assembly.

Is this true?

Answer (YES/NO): YES